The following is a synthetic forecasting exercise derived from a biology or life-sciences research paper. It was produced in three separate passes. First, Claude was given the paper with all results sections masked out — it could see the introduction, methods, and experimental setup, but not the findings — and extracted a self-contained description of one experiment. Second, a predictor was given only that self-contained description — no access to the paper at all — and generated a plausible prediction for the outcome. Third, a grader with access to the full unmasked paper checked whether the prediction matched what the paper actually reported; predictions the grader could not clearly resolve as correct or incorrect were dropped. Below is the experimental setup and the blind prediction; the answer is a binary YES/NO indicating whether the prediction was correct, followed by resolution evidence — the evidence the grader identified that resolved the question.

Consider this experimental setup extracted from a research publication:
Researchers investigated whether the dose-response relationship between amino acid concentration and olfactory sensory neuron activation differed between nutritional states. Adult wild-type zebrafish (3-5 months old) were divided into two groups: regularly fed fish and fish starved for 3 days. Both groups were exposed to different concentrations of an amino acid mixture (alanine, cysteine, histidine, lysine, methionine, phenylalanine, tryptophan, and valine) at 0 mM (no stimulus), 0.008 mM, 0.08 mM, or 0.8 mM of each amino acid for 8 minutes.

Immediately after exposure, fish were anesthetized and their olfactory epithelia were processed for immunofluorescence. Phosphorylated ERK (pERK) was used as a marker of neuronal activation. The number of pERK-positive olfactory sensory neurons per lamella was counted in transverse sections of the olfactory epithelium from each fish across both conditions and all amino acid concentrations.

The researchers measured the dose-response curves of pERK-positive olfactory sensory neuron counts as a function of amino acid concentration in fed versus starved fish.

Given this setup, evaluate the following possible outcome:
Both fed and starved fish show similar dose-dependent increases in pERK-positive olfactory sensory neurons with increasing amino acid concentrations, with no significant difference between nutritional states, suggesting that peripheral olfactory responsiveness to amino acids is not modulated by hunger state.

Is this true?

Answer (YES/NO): NO